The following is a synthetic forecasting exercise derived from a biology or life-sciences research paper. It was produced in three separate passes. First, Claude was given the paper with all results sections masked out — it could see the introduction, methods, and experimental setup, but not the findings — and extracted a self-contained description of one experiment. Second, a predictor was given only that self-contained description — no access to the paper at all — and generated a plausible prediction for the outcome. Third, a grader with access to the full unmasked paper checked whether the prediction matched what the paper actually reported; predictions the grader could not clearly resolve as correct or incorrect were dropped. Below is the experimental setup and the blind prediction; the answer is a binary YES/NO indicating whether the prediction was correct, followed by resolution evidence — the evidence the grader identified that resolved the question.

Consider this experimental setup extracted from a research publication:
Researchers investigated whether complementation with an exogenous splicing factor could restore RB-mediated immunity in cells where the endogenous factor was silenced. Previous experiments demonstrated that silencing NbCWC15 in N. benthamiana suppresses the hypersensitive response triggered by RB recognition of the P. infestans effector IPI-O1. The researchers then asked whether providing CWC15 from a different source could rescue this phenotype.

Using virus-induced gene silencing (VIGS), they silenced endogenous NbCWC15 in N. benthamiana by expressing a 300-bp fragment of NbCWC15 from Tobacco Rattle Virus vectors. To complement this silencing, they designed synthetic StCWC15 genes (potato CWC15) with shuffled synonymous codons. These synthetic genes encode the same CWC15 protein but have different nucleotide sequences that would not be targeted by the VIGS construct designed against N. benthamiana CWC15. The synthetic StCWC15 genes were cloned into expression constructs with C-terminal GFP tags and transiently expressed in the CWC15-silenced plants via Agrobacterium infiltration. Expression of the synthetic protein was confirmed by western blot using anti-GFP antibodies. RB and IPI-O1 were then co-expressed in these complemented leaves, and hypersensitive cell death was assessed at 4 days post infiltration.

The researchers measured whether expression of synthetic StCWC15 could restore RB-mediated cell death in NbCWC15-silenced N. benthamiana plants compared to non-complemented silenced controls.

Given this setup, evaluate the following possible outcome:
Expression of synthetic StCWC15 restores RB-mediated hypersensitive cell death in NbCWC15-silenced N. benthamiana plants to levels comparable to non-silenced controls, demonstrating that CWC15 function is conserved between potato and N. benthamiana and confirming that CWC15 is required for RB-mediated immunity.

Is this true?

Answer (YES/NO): YES